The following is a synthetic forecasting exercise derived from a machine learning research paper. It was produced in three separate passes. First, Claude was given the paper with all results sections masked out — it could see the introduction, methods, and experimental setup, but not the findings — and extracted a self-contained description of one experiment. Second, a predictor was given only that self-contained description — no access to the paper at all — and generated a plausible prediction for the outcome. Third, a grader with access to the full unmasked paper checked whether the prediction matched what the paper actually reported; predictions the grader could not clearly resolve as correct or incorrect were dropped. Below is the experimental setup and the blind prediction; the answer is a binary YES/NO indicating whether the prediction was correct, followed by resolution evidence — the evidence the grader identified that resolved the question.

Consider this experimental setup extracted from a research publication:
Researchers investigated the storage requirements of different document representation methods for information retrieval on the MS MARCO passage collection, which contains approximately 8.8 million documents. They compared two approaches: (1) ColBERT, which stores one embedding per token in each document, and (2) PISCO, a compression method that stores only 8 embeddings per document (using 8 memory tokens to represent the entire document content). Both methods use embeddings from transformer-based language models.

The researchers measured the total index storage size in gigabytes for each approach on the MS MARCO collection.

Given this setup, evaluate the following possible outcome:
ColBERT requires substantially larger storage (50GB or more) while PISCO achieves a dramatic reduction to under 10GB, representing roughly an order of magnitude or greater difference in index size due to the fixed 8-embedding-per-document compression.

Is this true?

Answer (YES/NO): NO